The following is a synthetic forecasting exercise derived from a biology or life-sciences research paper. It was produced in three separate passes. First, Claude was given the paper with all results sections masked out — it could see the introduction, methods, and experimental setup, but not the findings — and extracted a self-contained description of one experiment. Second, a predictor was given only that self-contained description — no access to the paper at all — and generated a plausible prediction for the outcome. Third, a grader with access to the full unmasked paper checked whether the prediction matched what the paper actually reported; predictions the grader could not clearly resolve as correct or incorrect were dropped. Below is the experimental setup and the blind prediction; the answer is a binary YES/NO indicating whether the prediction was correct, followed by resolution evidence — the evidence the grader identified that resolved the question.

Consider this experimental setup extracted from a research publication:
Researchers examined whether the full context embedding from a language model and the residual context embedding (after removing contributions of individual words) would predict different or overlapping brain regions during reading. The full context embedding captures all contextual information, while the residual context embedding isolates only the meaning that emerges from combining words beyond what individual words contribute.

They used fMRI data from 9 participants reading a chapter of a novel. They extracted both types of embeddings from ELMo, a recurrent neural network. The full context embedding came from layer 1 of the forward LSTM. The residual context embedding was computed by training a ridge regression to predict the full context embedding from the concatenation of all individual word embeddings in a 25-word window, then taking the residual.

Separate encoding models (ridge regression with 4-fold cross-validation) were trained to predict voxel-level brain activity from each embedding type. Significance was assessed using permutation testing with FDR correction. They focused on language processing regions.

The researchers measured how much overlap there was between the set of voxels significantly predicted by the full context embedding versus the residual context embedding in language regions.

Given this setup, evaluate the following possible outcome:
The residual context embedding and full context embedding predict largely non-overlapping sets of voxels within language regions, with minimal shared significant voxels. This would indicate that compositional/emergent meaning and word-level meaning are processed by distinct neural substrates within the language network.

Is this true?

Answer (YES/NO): NO